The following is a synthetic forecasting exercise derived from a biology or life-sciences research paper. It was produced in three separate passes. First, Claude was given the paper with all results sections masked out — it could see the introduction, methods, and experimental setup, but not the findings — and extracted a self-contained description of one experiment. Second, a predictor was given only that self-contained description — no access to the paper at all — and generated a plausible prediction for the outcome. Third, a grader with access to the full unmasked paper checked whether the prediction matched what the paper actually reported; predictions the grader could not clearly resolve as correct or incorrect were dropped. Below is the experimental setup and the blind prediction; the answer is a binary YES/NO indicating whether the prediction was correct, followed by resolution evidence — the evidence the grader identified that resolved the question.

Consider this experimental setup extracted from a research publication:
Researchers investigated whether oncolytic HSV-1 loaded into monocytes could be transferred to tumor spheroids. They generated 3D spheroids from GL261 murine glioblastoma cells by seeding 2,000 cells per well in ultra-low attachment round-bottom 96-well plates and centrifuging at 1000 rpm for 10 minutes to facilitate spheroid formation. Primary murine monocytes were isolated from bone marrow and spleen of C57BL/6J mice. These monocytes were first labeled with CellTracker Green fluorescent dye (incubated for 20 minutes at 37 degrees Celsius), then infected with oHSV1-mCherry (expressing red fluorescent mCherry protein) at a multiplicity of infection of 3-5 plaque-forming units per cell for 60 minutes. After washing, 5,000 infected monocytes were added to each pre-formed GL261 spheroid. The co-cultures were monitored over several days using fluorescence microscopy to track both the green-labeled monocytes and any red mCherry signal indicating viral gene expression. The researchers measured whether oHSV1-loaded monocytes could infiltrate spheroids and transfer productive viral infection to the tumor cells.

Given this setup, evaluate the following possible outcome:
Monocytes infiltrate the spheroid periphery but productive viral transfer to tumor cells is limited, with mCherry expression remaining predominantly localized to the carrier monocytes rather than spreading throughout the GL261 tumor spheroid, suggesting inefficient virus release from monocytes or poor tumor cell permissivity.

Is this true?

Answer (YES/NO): NO